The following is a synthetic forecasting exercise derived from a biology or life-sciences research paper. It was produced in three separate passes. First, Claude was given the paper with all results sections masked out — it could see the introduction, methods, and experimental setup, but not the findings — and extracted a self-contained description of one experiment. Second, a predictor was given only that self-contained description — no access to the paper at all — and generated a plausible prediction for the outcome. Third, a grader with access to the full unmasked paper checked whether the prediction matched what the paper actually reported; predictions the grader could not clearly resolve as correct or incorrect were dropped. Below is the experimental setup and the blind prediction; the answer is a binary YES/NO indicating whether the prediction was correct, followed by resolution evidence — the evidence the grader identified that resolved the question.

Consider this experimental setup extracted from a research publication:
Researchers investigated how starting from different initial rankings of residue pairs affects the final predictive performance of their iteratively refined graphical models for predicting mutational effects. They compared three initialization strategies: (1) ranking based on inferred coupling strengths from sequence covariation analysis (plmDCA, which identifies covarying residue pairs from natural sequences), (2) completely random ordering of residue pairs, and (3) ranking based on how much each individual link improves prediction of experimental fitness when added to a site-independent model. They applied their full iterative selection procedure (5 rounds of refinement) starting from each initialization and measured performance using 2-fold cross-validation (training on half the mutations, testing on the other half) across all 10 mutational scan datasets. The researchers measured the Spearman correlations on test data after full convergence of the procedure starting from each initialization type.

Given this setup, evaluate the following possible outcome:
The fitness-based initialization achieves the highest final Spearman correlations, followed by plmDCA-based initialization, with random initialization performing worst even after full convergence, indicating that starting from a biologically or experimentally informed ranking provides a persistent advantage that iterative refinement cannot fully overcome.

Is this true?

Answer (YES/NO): NO